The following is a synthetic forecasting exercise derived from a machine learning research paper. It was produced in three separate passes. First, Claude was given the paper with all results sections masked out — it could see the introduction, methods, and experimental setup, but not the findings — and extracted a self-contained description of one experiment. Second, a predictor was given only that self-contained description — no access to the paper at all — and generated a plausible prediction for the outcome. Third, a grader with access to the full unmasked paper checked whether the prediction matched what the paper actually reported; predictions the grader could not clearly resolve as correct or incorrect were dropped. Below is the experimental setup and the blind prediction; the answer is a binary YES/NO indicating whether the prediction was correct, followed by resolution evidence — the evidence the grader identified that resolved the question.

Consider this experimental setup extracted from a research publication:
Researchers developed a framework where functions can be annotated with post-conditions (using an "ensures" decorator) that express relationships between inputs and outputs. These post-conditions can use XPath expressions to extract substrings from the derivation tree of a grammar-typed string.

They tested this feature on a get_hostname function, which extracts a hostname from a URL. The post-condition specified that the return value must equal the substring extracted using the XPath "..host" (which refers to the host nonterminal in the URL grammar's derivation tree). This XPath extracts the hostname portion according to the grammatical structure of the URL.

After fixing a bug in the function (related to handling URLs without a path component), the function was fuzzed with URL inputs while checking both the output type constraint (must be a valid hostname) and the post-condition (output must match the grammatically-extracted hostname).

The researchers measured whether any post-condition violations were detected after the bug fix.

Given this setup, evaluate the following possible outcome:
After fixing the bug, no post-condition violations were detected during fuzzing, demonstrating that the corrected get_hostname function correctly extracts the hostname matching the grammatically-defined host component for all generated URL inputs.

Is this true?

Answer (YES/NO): YES